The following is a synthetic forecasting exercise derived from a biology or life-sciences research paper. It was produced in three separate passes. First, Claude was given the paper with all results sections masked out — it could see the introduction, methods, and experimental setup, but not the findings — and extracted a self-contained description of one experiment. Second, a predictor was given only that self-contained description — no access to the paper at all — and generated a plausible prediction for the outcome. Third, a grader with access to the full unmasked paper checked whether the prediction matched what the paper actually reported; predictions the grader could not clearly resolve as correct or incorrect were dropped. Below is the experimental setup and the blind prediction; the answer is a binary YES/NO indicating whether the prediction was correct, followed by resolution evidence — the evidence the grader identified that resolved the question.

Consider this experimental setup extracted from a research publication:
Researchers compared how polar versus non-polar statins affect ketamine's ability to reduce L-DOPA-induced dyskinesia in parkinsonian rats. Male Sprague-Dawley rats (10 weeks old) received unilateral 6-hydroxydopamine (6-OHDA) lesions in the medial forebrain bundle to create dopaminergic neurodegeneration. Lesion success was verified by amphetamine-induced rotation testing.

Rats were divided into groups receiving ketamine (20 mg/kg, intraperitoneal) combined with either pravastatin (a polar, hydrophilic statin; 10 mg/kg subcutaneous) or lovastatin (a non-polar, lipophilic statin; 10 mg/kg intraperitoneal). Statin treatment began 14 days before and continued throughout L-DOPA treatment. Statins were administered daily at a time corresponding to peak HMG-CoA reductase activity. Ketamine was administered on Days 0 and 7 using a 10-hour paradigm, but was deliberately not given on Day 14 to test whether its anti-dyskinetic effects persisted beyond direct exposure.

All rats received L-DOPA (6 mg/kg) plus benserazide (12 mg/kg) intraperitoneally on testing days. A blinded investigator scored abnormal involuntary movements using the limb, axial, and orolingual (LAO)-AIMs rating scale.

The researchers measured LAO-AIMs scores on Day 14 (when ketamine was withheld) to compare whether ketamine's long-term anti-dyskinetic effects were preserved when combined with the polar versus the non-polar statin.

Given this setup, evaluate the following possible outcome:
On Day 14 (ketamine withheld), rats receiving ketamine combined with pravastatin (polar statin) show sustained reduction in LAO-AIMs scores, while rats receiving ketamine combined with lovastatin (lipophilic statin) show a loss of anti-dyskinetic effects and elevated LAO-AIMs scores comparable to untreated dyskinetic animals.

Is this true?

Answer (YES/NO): NO